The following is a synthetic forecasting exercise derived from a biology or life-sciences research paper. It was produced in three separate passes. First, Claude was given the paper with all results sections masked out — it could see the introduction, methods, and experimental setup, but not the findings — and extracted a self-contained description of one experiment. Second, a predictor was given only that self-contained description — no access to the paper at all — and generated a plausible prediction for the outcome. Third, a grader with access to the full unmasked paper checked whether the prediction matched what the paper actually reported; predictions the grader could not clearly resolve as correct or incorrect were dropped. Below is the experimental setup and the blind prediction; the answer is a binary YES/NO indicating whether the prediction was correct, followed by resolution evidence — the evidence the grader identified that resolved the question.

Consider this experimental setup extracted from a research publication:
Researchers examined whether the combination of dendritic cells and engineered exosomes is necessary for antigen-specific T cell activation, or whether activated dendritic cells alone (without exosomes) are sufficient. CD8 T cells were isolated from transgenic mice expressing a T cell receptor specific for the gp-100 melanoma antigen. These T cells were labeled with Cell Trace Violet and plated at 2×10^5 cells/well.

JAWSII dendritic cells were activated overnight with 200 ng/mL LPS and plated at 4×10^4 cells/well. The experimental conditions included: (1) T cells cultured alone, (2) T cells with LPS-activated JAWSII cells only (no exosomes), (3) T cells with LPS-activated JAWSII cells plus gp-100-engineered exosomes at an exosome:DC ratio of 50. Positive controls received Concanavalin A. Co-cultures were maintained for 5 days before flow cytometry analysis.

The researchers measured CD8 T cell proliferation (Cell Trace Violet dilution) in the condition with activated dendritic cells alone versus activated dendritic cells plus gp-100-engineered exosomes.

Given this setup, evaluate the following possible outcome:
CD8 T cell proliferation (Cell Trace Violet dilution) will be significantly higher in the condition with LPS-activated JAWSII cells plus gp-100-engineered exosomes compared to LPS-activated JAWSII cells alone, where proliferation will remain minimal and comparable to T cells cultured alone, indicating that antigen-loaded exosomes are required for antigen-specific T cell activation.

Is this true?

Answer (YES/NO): YES